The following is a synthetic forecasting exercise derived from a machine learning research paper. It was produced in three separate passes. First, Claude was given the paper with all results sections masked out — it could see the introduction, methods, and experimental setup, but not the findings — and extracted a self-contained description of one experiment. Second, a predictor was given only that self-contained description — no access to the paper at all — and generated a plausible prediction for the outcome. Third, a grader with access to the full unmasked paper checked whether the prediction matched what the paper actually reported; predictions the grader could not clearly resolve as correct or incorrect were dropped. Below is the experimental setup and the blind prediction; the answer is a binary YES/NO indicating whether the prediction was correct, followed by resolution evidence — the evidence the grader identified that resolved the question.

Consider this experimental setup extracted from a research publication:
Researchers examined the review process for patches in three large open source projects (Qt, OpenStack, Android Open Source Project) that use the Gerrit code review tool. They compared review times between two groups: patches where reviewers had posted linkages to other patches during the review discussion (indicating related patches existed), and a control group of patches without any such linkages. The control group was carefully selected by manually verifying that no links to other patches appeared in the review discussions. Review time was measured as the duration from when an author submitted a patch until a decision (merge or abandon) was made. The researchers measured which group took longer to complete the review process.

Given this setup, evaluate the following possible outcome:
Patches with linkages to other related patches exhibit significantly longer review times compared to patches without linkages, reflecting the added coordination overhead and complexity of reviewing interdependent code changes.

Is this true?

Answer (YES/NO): YES